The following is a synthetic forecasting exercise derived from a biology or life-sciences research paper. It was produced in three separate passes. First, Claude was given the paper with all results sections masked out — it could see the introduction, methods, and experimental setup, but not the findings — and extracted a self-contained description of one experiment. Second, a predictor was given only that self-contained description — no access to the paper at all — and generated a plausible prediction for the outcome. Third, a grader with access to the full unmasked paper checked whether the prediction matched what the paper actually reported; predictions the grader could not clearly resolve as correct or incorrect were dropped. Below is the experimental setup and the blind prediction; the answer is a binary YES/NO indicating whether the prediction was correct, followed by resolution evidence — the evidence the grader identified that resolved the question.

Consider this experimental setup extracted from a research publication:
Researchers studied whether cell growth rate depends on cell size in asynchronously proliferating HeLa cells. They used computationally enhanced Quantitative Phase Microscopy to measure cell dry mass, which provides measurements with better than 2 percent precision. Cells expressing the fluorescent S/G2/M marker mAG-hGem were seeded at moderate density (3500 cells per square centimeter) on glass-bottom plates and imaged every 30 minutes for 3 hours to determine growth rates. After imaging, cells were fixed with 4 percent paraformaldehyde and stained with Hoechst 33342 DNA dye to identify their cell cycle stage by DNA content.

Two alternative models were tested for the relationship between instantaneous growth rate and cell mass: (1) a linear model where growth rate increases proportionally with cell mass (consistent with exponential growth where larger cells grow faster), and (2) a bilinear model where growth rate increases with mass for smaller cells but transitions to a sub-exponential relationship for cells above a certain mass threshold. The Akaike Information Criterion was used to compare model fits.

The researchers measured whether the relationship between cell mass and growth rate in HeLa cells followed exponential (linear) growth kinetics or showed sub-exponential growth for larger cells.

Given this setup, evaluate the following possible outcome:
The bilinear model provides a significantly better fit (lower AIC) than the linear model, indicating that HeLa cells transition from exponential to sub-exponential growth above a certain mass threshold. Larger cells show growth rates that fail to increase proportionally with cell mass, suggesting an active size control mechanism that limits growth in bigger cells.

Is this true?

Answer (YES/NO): NO